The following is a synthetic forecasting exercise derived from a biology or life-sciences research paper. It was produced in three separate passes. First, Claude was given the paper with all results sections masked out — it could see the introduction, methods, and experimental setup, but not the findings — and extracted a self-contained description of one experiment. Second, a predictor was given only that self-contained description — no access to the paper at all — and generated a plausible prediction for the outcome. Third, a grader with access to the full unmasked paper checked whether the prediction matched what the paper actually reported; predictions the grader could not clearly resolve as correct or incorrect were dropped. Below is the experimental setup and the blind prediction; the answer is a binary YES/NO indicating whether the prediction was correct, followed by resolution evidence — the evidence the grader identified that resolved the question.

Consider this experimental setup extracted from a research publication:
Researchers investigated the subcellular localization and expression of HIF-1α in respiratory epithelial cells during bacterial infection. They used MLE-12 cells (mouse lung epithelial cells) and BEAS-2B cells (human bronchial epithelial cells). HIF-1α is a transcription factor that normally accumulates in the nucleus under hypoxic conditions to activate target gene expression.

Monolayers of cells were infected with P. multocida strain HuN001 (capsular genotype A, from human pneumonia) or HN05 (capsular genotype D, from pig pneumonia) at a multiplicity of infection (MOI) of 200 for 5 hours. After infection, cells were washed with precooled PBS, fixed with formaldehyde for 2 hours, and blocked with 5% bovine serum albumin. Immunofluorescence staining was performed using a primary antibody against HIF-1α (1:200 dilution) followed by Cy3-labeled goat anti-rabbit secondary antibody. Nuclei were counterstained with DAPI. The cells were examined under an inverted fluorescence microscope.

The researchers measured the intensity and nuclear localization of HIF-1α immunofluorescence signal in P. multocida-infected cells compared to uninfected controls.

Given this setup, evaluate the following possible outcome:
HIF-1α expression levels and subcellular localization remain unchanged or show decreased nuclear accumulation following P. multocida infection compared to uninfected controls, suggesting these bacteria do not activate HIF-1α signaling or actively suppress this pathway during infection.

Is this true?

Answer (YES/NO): NO